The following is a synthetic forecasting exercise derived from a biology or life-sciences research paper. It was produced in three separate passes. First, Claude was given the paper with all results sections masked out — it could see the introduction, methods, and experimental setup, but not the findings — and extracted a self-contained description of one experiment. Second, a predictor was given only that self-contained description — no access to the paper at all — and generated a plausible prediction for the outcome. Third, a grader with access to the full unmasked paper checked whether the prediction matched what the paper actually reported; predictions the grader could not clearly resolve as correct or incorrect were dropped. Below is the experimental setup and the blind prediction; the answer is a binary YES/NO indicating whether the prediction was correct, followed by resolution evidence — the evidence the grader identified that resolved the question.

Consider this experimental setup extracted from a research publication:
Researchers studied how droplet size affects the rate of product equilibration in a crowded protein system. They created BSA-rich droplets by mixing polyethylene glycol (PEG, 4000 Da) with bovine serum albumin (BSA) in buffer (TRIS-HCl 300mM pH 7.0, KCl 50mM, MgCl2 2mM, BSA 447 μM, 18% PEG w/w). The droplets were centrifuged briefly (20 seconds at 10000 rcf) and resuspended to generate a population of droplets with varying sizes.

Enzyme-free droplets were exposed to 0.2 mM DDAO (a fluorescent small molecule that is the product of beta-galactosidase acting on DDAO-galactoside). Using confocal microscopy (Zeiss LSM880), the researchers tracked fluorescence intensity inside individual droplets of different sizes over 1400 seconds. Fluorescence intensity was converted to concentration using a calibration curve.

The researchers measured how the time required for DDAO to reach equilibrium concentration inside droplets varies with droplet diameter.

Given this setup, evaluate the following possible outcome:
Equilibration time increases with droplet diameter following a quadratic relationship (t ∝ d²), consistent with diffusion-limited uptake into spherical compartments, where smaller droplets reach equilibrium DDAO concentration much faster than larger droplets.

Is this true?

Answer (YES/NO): NO